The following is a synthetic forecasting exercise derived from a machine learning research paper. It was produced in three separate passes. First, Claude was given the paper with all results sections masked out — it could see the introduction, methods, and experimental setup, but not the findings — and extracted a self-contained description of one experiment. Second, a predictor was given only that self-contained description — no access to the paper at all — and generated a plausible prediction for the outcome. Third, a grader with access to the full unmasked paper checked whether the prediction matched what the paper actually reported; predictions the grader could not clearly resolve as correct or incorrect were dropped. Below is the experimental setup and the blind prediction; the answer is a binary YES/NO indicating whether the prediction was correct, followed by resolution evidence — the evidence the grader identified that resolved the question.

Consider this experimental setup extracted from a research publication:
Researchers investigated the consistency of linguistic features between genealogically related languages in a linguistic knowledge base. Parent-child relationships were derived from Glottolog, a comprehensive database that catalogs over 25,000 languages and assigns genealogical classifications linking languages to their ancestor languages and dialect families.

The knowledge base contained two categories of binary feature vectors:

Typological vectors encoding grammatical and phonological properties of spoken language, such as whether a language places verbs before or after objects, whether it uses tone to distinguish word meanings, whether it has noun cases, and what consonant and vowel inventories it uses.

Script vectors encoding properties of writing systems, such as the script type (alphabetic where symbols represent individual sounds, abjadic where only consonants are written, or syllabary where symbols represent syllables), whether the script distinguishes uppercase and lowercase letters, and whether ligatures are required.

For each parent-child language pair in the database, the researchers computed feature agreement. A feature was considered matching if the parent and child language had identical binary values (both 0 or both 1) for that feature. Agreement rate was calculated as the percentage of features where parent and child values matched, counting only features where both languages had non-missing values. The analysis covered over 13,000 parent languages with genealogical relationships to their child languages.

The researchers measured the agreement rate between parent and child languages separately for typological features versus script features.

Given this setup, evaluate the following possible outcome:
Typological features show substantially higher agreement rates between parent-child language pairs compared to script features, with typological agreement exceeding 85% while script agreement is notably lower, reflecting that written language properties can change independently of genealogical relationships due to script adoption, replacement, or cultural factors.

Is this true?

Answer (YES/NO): NO